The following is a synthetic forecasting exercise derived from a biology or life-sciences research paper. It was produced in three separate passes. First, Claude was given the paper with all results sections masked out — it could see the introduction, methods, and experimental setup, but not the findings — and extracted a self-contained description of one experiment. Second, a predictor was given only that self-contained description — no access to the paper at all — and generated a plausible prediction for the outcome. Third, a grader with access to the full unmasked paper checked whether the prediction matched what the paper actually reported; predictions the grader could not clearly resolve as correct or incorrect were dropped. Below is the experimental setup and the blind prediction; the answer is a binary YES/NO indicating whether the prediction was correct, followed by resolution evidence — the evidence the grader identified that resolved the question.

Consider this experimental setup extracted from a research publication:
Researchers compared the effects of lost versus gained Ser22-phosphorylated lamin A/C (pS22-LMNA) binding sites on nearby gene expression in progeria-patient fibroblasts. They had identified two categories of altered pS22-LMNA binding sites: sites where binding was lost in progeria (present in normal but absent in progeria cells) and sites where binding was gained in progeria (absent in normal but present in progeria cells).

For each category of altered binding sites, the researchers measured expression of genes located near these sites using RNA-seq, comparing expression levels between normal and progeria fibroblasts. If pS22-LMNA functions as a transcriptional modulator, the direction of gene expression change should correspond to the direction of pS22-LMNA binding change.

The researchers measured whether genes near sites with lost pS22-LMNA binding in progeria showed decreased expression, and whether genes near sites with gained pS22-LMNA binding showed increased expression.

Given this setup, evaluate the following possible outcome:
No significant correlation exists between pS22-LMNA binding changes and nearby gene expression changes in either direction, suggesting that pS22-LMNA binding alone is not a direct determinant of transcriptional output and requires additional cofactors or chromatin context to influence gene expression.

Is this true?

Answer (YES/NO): NO